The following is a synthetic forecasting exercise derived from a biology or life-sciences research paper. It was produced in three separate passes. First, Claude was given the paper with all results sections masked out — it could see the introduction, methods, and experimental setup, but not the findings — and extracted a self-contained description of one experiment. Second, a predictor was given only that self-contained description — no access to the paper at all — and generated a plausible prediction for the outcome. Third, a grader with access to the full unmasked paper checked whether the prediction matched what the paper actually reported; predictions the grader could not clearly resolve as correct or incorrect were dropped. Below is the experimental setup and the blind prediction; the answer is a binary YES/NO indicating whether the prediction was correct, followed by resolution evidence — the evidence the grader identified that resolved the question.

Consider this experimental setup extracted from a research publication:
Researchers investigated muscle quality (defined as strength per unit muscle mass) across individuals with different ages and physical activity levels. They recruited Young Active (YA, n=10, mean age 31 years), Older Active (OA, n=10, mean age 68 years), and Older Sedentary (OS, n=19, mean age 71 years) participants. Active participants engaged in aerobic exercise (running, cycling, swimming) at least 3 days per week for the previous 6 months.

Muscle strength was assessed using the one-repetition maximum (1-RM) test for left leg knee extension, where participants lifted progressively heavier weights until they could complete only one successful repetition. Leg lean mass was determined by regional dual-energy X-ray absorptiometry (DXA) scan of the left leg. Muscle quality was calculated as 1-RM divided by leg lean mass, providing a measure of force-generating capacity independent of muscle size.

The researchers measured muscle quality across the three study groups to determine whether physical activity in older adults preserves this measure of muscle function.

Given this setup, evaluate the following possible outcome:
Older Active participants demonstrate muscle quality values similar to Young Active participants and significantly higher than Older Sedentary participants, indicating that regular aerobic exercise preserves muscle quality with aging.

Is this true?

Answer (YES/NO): YES